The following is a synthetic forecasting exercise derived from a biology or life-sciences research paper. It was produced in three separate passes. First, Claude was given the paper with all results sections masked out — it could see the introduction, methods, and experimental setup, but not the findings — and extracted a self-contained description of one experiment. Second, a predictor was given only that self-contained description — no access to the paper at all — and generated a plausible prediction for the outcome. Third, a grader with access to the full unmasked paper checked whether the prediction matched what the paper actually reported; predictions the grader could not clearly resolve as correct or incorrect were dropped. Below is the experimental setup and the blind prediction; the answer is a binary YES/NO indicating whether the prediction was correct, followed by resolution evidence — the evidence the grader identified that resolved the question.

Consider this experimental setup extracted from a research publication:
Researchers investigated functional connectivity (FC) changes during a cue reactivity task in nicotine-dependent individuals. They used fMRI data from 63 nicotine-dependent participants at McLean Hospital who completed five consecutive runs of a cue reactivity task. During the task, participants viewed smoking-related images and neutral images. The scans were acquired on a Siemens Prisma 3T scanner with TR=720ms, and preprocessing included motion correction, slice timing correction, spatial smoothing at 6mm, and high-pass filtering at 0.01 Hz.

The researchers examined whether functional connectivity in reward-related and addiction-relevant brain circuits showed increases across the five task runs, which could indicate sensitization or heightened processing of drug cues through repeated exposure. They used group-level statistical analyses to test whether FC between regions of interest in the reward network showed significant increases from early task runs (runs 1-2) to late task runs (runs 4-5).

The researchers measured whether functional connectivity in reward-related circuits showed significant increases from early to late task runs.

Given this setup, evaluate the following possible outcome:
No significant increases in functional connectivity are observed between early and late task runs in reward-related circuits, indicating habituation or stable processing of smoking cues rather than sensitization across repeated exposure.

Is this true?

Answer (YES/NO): NO